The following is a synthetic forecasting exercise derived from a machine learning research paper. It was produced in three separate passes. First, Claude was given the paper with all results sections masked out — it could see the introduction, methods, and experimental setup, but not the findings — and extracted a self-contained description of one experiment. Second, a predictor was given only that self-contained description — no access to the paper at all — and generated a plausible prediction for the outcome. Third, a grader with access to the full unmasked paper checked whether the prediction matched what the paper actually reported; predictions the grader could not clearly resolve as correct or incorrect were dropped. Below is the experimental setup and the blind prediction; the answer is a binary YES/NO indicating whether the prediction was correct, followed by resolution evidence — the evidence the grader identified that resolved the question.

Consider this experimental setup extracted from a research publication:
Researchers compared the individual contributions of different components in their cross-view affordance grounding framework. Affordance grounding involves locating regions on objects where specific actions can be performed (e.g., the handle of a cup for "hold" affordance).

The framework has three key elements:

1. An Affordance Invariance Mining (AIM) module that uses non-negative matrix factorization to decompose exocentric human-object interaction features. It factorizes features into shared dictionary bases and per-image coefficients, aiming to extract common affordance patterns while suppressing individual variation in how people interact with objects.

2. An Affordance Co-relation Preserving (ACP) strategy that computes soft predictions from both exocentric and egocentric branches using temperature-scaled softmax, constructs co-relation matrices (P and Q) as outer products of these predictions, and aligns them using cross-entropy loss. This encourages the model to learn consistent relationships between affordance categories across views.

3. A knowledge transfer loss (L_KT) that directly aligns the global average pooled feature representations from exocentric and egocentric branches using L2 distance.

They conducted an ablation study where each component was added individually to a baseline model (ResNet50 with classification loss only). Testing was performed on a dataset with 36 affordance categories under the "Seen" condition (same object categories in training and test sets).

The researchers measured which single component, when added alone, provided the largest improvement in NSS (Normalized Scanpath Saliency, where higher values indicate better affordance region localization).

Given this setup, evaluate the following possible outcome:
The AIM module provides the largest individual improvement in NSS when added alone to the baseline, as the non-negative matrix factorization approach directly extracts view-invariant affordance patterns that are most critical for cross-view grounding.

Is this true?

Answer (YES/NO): NO